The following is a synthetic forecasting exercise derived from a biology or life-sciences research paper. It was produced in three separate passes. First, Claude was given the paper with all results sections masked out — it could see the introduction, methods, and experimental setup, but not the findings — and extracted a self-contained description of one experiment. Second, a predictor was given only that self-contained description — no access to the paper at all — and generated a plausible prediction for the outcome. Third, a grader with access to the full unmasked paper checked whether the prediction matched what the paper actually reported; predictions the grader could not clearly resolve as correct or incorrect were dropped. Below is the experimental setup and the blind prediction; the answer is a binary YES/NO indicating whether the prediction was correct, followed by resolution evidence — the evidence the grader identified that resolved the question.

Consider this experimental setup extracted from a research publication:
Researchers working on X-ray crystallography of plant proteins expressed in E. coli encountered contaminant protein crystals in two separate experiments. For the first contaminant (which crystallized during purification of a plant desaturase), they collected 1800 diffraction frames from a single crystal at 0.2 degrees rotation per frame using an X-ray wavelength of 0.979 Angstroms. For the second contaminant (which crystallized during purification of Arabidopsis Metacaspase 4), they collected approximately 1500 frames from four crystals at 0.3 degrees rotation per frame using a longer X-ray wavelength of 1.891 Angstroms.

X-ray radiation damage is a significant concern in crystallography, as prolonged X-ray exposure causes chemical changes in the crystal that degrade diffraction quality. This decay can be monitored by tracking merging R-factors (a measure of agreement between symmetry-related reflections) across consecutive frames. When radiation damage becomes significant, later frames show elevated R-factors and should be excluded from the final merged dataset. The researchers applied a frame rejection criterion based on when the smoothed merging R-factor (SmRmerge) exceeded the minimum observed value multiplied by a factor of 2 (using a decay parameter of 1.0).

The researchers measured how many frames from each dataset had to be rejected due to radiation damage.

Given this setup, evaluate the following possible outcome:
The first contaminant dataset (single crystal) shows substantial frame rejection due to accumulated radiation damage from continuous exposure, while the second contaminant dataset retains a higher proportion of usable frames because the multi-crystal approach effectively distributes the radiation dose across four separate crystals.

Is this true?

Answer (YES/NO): NO